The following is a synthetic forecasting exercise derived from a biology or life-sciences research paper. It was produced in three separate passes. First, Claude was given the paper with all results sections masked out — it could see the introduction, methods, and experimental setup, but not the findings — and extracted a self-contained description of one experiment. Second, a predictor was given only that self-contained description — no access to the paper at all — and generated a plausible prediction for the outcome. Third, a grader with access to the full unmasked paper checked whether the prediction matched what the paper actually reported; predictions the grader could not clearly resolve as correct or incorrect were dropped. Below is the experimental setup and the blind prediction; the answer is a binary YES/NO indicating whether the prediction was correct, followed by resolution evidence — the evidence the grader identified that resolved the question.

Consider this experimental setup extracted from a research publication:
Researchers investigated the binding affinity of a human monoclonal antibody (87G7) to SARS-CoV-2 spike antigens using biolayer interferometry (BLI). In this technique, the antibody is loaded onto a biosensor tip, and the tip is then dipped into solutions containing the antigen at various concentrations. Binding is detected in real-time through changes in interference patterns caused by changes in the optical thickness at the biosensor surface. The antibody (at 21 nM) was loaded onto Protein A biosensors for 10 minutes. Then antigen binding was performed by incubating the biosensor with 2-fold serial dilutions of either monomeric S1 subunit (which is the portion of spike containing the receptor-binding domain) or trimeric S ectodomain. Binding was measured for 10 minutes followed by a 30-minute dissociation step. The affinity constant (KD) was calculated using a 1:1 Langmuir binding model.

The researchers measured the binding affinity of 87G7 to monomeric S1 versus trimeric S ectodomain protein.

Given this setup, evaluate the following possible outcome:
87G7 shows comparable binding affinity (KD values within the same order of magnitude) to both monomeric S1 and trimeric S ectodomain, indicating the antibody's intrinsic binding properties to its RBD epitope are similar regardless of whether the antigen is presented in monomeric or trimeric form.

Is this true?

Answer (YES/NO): NO